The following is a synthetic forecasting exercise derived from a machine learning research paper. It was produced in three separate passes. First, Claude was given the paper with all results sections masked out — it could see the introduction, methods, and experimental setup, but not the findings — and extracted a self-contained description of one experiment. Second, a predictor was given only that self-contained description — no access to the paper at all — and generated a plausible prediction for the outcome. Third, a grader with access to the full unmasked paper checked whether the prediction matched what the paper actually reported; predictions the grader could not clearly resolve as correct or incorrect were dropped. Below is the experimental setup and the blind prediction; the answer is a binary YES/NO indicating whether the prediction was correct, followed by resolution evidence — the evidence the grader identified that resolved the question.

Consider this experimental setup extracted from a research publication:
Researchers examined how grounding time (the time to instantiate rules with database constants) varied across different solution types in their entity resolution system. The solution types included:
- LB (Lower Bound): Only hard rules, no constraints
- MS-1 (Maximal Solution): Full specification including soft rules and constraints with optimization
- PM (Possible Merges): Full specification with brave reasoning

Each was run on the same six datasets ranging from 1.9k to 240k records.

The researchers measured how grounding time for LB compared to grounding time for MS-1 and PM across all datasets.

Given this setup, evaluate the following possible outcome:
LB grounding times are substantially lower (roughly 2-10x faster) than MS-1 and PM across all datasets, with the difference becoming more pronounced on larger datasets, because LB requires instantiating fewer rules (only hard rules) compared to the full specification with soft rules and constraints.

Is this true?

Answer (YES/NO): NO